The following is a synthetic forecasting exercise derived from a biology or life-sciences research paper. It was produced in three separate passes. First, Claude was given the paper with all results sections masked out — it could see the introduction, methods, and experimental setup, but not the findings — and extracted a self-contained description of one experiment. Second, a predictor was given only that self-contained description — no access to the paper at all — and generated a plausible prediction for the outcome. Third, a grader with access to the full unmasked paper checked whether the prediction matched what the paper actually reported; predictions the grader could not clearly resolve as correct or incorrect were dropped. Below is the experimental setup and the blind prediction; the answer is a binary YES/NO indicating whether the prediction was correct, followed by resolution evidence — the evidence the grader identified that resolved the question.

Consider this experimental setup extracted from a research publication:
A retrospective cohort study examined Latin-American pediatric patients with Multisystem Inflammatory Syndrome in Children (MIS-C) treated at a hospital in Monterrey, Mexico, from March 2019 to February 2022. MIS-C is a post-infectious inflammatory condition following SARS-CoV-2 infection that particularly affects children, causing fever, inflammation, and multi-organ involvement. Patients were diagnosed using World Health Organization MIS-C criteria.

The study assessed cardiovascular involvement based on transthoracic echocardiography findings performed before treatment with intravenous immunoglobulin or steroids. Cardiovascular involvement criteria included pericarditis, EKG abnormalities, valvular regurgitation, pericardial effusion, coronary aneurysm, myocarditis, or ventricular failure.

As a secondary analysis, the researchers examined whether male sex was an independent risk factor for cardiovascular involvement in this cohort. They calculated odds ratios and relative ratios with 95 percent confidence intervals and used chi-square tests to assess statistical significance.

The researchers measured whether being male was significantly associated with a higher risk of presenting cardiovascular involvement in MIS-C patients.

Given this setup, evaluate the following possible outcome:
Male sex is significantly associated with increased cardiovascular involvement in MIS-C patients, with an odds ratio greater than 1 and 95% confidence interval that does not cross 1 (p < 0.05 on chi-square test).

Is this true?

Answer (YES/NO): NO